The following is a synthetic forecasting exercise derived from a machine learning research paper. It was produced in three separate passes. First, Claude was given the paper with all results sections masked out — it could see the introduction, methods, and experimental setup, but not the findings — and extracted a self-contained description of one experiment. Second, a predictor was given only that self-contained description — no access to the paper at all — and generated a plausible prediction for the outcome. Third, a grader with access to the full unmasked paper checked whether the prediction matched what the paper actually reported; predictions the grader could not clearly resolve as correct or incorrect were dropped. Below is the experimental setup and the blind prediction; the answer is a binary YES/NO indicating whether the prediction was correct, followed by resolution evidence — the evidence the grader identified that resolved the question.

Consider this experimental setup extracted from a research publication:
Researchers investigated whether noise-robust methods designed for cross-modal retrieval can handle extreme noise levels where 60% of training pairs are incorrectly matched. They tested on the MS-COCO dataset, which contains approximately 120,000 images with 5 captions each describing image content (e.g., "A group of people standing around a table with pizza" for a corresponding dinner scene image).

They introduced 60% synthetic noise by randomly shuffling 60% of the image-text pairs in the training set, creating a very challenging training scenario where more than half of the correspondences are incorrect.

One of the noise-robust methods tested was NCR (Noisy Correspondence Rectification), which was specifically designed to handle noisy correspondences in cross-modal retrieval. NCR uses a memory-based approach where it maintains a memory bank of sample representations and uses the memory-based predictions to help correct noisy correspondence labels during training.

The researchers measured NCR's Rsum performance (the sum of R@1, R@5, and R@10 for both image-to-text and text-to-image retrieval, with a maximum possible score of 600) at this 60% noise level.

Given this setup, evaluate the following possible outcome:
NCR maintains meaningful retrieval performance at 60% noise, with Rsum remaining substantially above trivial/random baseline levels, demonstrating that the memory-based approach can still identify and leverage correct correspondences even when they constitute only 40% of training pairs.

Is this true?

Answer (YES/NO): NO